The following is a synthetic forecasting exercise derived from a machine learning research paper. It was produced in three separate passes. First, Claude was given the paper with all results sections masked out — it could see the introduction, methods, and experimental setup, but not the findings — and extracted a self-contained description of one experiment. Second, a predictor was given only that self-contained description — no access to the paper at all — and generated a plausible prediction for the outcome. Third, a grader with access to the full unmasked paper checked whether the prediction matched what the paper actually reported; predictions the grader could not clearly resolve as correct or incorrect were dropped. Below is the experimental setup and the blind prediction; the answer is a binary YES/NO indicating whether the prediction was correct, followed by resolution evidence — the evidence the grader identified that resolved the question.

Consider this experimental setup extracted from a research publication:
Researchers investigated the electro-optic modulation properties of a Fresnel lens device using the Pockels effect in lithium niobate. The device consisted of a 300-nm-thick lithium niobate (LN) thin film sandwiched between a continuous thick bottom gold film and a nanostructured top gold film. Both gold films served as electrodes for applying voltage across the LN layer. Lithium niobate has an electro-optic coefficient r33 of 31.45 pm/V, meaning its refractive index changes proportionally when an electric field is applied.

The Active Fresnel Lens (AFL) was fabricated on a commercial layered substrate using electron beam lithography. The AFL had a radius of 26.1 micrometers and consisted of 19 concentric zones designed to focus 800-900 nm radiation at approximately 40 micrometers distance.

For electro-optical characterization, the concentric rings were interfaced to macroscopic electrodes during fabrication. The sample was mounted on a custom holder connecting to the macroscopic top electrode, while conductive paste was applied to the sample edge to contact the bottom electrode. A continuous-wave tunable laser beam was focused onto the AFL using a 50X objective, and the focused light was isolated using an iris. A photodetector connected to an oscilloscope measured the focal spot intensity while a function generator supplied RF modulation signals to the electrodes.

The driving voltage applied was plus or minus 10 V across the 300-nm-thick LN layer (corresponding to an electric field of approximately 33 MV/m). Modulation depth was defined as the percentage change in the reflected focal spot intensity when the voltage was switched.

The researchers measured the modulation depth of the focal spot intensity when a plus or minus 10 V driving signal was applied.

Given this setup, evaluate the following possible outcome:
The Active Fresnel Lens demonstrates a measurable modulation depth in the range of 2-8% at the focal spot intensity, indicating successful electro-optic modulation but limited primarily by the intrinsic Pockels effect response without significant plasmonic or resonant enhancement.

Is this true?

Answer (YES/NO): NO